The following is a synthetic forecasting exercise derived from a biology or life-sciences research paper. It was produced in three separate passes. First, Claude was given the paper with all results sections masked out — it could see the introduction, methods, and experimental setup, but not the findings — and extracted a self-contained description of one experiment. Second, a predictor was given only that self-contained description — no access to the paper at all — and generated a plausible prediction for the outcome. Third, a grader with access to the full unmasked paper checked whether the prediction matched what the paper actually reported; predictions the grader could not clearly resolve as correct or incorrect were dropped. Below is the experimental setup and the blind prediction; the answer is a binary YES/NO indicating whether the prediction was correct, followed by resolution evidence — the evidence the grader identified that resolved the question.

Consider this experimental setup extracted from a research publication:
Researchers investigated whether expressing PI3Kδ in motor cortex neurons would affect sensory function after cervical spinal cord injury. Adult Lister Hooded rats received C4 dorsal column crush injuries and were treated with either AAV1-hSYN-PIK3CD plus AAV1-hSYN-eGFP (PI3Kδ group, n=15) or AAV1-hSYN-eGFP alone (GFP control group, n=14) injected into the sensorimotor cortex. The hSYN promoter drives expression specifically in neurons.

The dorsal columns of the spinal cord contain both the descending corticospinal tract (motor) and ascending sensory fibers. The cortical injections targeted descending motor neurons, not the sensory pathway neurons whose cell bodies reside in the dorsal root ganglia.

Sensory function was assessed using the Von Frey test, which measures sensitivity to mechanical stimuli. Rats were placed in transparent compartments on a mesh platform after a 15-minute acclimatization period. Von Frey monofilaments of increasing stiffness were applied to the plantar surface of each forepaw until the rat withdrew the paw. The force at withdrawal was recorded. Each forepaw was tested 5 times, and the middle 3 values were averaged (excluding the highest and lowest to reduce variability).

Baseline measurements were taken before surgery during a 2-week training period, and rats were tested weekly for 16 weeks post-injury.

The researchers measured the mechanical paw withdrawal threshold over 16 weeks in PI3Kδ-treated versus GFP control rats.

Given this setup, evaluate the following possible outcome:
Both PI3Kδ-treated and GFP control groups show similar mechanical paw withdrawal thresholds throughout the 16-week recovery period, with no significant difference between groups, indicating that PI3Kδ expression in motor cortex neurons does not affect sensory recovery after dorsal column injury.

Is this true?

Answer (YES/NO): YES